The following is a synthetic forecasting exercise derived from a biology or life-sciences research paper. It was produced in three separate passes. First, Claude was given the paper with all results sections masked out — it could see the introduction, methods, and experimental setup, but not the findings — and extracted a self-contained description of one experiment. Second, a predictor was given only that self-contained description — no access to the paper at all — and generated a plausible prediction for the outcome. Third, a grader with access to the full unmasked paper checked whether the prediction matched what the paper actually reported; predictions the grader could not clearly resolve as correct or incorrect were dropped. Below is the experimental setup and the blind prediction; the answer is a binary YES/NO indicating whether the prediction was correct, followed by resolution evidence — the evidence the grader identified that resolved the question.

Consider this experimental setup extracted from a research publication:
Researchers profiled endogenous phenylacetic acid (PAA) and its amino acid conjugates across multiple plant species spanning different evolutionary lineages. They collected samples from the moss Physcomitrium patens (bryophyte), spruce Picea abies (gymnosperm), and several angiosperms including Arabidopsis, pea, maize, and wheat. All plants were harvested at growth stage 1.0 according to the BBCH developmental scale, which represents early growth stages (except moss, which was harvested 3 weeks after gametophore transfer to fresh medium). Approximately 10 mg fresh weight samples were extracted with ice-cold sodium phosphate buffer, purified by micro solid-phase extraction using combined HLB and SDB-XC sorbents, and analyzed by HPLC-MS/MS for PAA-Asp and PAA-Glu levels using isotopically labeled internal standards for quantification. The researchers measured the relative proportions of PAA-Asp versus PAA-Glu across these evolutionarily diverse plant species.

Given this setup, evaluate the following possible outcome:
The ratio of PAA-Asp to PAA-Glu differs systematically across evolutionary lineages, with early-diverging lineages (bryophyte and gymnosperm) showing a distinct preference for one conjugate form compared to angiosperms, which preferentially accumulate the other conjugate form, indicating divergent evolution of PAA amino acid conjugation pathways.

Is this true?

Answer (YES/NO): NO